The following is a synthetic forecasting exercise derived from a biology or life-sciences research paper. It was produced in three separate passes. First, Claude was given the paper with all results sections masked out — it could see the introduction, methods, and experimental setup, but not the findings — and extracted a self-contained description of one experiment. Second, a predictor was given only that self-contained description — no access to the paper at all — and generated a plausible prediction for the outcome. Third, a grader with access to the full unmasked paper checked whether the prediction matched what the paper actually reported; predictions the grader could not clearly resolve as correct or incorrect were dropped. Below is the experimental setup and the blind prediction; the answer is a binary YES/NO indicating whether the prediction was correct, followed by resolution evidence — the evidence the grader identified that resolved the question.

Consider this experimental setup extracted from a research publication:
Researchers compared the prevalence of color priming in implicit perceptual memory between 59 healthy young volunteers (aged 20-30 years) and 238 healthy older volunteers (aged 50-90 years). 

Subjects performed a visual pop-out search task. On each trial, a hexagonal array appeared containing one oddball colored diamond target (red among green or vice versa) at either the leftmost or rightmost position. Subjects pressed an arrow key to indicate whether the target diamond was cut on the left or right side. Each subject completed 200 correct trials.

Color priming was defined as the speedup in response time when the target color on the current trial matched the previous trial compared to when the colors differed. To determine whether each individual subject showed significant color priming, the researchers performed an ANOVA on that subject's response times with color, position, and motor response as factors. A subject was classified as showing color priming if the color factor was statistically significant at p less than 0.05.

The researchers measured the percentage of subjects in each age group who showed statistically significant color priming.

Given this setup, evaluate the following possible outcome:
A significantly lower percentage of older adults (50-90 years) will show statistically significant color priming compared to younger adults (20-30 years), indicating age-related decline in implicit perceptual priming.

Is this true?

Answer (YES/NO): YES